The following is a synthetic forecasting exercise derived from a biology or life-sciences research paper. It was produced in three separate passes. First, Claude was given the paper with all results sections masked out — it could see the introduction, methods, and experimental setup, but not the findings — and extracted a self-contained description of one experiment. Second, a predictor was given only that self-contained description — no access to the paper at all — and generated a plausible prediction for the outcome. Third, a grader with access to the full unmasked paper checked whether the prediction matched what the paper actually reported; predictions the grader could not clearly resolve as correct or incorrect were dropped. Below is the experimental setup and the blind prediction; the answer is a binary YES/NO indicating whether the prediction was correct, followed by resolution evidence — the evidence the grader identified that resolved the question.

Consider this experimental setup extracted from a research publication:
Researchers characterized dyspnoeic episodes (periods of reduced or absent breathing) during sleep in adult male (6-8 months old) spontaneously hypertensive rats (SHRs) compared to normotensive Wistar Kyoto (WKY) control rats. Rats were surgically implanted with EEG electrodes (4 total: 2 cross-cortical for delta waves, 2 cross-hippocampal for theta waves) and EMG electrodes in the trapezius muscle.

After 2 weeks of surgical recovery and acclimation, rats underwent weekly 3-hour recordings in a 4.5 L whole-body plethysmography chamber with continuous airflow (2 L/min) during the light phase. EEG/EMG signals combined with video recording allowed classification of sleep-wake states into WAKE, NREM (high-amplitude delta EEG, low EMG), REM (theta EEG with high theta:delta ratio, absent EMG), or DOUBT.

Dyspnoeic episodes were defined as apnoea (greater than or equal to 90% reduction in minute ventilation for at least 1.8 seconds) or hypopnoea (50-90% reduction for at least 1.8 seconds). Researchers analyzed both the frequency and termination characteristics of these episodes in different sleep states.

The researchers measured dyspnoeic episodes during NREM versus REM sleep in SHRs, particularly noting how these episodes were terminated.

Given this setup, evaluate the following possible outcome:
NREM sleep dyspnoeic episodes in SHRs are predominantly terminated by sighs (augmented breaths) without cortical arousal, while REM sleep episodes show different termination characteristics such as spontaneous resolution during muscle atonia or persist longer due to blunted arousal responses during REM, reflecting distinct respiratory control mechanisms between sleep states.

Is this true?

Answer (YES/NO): NO